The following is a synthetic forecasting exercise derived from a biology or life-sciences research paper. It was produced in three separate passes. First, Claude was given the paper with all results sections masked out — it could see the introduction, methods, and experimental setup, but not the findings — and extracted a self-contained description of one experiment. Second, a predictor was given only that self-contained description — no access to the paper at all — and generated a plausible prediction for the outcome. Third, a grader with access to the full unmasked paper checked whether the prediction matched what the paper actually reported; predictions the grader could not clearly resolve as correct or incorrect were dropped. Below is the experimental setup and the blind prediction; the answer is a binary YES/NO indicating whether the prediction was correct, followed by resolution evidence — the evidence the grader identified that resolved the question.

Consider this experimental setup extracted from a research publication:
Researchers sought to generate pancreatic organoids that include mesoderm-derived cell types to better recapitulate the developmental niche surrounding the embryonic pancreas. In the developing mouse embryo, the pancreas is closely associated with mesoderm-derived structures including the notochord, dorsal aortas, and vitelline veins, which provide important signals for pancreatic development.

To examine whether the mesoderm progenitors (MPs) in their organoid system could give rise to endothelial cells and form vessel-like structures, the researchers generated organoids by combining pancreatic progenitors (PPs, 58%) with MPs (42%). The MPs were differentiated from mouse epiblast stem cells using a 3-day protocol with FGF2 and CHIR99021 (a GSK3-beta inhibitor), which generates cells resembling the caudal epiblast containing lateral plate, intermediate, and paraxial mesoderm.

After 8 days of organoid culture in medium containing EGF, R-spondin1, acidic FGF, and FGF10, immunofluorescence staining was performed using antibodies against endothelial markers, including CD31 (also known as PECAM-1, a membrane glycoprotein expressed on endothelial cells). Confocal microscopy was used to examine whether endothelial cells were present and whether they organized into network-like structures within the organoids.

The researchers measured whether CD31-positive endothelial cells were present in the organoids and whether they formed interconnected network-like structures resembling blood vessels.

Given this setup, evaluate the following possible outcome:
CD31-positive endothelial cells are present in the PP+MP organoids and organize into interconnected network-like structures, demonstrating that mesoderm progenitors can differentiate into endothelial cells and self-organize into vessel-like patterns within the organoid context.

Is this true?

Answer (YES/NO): YES